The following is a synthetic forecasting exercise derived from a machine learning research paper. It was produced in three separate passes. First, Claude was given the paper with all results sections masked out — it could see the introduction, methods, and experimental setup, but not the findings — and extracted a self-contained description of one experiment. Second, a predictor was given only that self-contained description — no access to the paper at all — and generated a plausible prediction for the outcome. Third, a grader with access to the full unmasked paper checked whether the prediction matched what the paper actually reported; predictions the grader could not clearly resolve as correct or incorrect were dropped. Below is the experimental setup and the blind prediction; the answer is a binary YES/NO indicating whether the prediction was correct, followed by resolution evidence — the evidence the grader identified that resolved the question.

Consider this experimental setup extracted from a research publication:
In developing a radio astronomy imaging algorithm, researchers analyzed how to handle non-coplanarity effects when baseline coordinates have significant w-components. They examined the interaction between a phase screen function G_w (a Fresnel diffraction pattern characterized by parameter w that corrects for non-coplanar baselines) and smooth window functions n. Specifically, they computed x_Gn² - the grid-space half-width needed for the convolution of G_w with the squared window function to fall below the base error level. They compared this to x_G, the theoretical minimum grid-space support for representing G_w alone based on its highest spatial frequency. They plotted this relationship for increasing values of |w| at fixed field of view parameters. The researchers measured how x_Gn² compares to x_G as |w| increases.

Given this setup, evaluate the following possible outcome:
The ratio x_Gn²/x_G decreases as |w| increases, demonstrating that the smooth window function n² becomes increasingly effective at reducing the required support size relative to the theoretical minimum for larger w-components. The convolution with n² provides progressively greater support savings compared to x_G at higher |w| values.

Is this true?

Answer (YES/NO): YES